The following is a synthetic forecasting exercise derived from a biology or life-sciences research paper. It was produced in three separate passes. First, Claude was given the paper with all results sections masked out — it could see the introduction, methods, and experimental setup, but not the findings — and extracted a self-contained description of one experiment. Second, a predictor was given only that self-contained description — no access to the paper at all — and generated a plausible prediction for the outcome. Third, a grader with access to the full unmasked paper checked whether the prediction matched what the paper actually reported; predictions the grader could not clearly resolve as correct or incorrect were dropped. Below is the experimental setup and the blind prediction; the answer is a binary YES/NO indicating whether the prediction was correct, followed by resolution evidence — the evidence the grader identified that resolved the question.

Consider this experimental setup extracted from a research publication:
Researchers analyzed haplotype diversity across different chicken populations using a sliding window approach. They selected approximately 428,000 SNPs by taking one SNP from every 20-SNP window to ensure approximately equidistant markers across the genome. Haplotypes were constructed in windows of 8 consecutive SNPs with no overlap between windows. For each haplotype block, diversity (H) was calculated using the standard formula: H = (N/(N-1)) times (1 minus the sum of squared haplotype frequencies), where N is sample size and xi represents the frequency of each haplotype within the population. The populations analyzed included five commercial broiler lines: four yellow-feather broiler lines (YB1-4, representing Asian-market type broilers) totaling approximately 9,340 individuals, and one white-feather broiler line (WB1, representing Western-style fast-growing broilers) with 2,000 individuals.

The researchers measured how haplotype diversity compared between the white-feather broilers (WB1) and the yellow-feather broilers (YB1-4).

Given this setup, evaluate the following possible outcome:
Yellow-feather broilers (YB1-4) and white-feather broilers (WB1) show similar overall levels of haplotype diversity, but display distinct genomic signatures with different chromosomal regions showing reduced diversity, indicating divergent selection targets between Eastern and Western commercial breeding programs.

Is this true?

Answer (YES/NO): NO